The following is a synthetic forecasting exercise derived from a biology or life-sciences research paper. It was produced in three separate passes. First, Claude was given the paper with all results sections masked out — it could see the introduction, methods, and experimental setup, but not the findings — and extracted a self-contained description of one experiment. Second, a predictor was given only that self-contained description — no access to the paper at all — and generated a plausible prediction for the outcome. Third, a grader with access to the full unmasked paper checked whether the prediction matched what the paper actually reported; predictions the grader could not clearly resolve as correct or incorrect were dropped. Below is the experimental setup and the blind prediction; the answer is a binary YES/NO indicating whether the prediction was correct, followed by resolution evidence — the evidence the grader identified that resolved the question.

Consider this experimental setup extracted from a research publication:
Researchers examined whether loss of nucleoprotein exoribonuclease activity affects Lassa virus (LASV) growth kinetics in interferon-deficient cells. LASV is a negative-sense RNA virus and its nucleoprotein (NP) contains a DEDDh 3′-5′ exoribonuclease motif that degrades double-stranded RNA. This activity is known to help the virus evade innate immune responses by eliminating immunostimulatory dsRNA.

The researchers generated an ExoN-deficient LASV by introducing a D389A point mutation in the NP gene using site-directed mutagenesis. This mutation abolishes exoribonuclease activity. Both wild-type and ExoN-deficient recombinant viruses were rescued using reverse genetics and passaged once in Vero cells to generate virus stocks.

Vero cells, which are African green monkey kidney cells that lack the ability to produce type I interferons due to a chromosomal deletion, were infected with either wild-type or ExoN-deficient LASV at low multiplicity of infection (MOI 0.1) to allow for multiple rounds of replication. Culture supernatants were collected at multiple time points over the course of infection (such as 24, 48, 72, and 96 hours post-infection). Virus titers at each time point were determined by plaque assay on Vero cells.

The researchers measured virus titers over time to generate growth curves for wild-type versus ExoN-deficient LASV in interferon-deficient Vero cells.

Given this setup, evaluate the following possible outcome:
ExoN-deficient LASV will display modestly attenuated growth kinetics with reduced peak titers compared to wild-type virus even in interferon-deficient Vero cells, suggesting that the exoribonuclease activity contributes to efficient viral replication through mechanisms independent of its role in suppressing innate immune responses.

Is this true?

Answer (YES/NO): NO